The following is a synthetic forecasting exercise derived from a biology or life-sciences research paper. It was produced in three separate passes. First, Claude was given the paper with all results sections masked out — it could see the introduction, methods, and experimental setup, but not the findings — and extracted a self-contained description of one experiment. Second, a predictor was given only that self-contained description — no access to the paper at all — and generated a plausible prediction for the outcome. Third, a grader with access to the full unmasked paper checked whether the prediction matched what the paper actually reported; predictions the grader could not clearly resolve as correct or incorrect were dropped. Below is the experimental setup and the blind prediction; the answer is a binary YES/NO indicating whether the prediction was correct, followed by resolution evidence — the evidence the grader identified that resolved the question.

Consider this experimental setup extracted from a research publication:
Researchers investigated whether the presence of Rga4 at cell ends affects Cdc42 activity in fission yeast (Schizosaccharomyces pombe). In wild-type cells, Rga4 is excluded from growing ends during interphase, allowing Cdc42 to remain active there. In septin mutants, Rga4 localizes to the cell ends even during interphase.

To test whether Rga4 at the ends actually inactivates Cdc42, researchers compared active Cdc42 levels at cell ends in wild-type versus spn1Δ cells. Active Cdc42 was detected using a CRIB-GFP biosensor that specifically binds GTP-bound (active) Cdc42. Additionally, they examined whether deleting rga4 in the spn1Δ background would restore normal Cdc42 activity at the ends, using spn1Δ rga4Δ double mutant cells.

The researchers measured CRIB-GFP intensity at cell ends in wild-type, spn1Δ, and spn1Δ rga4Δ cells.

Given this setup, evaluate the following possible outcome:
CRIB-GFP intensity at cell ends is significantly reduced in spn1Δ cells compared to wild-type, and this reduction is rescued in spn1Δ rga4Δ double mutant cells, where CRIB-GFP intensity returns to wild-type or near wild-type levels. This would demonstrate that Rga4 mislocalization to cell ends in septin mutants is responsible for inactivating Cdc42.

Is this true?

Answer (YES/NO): NO